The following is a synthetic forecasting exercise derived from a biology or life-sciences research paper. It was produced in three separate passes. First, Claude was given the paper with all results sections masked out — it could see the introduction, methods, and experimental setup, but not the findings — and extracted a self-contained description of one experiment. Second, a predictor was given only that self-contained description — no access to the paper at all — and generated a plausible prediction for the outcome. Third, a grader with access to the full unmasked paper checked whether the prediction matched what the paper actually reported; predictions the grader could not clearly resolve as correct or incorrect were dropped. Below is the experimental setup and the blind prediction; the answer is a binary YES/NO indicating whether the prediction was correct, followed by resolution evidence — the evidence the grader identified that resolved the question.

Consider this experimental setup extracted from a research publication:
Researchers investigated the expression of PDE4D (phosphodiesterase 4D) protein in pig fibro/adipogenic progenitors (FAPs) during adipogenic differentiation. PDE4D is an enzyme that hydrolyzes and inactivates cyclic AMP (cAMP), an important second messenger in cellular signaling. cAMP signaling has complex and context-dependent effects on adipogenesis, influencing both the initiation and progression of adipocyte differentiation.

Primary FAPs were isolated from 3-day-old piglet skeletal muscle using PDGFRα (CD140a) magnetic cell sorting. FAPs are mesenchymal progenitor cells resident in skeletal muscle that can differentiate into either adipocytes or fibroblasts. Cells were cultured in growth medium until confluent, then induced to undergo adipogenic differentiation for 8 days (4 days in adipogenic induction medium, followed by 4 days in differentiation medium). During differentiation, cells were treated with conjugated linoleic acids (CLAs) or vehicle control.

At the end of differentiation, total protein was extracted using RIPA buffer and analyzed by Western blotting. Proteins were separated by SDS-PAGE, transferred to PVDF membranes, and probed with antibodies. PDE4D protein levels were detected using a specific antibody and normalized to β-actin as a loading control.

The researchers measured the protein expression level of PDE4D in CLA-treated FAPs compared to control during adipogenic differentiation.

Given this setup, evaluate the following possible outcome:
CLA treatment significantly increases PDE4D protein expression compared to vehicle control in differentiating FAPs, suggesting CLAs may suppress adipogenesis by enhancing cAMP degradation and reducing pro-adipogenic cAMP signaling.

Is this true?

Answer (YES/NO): NO